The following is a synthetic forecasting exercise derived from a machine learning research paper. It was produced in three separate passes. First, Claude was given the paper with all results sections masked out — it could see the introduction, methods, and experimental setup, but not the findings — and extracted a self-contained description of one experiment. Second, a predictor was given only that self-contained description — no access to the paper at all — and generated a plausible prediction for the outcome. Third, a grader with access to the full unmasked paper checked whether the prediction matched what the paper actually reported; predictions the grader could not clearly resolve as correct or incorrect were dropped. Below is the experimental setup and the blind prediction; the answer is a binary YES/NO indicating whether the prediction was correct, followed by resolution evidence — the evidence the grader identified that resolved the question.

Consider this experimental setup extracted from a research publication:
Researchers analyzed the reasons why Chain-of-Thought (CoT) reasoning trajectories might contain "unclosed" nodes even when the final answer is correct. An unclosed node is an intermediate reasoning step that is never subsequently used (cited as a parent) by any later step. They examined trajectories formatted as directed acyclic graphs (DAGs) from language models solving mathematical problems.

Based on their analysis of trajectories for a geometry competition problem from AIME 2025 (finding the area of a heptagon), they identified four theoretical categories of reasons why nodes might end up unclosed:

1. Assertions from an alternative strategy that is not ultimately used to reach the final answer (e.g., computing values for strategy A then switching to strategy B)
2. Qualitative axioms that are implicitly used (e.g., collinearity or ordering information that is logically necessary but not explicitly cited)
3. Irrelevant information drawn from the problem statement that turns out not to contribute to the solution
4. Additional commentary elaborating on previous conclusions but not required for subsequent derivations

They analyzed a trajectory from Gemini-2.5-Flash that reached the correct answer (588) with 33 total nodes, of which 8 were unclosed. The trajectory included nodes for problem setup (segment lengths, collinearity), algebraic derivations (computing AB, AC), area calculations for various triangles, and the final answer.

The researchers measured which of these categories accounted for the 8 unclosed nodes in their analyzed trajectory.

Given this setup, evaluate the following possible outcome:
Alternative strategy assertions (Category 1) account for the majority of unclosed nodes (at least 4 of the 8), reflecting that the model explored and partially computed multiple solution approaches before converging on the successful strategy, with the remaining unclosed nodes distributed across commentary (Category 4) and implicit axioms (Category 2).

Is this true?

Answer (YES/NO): NO